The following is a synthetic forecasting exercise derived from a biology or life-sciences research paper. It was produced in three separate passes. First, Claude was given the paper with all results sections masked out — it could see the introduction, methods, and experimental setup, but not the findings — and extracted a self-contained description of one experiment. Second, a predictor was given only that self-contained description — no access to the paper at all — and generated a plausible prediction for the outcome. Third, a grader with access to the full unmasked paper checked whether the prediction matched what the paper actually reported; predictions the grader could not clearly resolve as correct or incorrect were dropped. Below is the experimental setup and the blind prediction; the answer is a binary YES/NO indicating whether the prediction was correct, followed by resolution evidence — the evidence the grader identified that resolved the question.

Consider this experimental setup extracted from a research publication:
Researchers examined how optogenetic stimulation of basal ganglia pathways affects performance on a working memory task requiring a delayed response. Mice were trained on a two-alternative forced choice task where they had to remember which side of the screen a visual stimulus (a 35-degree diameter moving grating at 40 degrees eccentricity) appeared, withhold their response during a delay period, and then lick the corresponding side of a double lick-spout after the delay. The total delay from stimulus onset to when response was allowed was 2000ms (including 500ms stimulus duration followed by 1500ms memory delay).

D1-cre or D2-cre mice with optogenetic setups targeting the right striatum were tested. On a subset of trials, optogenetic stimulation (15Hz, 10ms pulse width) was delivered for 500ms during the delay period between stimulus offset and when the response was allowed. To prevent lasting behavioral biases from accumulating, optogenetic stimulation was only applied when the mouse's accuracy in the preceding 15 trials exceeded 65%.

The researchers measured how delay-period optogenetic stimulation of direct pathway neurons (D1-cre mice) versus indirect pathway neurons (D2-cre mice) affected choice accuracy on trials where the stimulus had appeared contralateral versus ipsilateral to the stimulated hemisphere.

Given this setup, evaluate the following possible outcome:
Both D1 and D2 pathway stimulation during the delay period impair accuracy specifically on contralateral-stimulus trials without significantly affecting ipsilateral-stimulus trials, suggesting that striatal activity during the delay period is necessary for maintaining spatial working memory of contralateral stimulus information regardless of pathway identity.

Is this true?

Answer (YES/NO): NO